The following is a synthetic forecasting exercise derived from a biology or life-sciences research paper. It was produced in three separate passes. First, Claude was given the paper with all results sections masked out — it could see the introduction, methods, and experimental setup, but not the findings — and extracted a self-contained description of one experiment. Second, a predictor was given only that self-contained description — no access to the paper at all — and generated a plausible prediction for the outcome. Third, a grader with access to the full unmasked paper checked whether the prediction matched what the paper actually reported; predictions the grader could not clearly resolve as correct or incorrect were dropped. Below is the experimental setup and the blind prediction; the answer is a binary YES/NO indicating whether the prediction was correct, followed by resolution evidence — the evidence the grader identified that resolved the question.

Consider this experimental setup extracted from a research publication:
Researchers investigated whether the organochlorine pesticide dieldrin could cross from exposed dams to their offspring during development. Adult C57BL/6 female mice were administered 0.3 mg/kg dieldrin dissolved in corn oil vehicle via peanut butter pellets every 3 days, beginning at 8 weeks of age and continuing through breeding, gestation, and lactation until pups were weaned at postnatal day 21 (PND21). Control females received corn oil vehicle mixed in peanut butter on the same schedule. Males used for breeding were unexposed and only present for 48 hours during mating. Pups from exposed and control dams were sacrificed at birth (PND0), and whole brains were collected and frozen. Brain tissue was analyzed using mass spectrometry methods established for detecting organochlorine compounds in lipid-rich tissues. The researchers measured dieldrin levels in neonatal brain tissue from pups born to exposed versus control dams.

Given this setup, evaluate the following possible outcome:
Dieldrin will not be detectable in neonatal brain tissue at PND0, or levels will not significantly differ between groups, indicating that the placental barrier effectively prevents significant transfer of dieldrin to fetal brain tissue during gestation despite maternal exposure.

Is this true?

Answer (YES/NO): NO